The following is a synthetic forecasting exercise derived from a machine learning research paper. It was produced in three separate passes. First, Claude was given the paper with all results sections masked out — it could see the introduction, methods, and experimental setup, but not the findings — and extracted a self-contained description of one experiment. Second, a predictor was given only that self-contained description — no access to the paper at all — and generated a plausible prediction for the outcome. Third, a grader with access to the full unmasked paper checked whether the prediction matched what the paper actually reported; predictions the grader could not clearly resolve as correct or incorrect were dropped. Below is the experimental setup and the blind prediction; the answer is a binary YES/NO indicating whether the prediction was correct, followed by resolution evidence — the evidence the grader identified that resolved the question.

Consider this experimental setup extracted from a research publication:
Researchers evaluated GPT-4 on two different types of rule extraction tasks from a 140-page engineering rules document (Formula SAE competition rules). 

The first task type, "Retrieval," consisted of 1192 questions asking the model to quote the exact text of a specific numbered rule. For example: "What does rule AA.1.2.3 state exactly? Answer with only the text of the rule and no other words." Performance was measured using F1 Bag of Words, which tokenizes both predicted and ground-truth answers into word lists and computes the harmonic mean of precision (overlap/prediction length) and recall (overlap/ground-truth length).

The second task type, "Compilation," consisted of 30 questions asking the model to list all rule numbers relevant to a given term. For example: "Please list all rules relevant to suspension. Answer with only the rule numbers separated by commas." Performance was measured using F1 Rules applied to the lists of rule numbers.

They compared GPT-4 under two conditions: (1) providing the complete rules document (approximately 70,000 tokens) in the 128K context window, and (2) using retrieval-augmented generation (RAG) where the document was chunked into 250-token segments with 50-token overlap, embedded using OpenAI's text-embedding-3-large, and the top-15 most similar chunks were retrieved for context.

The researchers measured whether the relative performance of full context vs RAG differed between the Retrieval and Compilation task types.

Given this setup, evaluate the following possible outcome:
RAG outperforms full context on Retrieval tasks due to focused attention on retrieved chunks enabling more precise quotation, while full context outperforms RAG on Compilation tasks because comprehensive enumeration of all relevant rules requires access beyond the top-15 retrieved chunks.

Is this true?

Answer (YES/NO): NO